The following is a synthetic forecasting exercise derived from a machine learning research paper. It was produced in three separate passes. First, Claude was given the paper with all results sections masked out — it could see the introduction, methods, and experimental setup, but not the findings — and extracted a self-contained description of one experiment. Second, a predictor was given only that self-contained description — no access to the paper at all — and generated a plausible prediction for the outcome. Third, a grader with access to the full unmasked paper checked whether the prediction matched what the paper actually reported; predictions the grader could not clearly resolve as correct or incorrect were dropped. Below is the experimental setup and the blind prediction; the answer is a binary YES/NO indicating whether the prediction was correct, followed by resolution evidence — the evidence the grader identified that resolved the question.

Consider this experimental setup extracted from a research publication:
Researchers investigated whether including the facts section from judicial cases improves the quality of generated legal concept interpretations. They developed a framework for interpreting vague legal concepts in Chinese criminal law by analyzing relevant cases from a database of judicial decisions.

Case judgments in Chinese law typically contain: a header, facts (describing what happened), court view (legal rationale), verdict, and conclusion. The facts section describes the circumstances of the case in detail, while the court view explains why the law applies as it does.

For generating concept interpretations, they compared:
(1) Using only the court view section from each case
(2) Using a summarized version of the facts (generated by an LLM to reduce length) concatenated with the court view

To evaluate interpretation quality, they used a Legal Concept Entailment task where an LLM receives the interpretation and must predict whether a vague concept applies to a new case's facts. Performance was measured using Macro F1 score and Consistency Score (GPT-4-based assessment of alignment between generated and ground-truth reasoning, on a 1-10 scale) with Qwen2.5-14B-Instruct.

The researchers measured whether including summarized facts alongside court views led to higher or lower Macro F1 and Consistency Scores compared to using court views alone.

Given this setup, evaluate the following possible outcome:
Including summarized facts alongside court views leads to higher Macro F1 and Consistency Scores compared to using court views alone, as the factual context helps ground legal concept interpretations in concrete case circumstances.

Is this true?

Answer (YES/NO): YES